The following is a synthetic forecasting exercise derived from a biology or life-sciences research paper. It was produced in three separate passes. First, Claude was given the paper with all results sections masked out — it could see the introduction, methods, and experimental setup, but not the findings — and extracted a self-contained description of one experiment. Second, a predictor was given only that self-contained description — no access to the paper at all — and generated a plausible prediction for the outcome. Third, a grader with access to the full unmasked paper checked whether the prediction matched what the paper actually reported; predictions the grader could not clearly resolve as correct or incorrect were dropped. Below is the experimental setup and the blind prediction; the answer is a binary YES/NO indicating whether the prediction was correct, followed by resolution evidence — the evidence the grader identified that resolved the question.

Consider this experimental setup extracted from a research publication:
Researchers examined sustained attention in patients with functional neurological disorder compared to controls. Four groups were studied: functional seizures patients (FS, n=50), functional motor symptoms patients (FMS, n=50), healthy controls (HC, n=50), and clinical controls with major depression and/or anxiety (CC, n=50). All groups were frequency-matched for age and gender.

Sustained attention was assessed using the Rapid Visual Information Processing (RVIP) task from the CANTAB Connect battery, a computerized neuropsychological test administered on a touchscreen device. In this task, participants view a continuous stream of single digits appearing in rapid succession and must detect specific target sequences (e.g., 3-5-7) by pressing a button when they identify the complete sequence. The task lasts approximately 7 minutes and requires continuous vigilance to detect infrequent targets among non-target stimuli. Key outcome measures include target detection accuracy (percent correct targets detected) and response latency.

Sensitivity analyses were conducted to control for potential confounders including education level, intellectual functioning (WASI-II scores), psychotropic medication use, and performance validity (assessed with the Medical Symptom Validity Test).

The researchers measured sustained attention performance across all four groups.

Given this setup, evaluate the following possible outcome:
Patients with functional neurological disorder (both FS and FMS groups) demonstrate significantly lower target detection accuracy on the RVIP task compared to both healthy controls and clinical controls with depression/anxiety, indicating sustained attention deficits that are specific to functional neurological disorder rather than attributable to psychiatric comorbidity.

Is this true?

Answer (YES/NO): YES